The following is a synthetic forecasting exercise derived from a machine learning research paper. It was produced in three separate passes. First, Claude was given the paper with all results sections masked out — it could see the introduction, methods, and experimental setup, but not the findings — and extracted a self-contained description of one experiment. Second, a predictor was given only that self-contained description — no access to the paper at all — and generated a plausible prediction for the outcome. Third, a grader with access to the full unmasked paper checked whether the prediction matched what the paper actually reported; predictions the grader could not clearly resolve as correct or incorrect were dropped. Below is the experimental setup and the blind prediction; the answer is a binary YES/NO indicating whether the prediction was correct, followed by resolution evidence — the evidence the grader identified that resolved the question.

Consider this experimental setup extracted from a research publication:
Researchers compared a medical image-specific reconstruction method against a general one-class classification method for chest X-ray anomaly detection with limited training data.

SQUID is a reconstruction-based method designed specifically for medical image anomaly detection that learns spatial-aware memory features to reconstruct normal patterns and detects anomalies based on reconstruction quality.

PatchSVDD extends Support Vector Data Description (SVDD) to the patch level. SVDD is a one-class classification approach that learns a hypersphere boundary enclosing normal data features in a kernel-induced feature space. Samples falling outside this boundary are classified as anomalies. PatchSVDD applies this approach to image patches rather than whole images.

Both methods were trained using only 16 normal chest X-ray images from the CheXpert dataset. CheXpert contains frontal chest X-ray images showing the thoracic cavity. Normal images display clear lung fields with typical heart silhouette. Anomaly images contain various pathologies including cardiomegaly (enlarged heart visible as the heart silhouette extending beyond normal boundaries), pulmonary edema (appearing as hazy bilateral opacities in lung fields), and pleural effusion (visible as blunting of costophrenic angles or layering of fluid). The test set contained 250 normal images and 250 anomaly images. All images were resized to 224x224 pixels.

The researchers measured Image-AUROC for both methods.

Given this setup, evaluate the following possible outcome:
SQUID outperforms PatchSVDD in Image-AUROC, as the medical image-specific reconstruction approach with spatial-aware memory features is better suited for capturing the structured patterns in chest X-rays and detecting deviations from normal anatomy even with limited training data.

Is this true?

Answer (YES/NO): YES